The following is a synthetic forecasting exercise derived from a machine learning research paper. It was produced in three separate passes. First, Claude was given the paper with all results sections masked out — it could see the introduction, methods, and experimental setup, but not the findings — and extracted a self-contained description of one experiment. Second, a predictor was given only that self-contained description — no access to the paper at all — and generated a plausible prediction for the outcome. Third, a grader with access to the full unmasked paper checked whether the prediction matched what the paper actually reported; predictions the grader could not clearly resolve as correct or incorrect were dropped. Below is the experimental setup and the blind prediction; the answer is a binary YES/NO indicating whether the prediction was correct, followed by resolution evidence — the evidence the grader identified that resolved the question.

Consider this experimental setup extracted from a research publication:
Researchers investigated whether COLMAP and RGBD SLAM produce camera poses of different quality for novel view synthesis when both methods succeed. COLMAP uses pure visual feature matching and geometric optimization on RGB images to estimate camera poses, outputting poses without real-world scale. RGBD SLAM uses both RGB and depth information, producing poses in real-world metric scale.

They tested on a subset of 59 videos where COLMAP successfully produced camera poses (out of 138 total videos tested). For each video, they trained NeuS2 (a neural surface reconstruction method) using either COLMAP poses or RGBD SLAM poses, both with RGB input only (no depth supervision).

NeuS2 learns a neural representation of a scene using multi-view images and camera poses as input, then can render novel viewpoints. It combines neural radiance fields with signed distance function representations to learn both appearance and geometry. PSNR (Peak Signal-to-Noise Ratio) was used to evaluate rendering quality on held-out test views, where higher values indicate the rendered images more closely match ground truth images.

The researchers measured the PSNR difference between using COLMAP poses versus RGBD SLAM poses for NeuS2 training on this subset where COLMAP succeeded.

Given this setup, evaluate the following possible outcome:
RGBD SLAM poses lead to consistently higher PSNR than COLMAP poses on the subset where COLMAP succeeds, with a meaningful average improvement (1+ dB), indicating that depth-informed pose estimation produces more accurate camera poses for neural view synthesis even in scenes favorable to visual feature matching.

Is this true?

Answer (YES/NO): NO